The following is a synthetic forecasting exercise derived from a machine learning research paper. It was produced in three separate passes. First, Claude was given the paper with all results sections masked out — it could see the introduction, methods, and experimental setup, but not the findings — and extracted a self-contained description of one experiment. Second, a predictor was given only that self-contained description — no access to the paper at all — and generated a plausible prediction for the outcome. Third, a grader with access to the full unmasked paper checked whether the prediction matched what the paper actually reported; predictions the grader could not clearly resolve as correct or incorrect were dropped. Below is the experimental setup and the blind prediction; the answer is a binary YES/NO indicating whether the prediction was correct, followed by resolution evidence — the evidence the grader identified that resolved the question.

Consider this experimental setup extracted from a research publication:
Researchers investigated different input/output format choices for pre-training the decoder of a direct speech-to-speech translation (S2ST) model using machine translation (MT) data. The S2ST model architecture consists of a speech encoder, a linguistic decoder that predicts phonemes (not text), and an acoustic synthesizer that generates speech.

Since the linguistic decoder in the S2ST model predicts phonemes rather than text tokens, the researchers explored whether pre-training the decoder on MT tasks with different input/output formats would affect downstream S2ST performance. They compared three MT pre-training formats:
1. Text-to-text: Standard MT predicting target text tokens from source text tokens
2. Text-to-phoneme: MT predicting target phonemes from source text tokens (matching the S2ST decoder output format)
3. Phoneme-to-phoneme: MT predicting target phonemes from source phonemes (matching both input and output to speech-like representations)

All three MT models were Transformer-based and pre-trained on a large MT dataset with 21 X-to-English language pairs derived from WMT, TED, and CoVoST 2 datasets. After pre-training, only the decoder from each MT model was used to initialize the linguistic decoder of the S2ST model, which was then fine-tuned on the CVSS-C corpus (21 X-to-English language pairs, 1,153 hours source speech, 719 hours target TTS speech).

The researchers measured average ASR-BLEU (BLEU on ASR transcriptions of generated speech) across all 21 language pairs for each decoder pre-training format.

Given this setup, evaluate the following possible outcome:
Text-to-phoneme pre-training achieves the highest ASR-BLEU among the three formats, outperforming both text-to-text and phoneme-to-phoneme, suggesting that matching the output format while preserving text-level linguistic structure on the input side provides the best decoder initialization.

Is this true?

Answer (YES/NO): NO